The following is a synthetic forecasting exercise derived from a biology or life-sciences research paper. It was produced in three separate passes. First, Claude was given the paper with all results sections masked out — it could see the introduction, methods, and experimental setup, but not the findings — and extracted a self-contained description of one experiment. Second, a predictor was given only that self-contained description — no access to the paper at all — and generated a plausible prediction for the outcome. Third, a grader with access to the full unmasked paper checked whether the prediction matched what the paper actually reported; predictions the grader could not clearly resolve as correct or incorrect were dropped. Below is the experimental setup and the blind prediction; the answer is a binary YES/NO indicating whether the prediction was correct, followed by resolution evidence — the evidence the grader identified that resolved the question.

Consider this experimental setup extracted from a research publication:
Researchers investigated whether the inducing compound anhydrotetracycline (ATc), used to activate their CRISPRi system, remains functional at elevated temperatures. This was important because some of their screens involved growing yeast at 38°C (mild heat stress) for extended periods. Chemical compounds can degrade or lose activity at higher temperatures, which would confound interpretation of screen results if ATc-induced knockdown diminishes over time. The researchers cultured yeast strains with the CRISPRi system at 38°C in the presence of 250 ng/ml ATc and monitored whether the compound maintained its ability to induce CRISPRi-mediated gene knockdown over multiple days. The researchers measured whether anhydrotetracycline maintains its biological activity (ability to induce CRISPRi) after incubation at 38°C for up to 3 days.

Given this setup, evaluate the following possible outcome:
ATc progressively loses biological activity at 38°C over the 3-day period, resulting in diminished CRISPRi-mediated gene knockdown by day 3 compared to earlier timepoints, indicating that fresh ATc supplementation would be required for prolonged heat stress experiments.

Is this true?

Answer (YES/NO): NO